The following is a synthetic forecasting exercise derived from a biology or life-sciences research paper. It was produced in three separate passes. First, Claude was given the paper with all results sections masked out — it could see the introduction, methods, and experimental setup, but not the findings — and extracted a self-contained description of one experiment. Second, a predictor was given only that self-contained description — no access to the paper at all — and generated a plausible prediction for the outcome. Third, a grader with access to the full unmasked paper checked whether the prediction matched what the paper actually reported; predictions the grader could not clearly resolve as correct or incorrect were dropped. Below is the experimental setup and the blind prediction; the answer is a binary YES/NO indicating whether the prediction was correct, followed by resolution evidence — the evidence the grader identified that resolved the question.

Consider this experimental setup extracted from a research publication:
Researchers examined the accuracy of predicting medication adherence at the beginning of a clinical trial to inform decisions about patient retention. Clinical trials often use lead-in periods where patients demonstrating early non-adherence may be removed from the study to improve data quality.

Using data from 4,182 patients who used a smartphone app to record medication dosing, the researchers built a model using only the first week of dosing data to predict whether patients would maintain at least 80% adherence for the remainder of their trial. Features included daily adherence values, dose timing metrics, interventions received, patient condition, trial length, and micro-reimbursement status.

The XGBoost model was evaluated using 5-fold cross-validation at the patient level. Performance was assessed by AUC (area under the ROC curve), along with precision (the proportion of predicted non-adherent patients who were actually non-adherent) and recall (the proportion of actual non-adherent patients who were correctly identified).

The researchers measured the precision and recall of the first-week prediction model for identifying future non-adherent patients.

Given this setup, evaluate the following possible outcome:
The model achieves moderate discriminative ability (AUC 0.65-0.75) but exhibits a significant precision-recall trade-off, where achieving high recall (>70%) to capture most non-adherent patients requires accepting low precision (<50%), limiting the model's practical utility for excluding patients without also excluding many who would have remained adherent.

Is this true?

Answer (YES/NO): NO